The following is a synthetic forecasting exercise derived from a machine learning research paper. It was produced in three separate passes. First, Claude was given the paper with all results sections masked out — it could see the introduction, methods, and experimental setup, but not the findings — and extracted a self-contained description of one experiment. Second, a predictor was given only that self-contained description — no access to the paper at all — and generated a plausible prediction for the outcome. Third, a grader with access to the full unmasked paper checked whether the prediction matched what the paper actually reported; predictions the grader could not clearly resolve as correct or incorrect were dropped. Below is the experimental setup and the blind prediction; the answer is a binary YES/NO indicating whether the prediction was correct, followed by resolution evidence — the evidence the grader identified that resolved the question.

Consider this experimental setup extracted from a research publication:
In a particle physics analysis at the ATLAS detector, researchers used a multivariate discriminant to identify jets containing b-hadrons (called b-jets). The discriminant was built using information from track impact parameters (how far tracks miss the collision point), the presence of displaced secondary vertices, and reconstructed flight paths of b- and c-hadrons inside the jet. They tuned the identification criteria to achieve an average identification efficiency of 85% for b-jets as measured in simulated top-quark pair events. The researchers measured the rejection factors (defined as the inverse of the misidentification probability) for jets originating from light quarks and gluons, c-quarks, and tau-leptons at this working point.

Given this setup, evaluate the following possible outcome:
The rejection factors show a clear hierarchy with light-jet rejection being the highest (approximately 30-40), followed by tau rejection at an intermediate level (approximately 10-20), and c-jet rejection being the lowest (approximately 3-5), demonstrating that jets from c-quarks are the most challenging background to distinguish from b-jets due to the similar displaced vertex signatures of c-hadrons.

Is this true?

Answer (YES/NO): NO